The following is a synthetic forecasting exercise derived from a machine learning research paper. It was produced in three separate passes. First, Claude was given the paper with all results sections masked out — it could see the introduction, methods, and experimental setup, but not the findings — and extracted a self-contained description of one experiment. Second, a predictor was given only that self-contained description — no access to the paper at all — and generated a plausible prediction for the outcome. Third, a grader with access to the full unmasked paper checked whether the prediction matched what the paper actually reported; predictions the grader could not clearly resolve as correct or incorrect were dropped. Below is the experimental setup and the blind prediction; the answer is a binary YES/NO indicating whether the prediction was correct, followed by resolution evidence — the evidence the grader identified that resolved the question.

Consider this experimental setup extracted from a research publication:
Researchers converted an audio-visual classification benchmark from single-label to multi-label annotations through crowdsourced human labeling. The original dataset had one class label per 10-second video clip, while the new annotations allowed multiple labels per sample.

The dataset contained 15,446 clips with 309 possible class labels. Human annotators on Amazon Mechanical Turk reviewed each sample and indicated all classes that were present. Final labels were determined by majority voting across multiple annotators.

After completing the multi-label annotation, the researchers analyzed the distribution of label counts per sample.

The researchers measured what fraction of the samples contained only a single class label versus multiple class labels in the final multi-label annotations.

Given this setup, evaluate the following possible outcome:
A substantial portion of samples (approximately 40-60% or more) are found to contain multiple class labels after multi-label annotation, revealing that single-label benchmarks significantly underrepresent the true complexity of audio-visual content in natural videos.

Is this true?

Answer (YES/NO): YES